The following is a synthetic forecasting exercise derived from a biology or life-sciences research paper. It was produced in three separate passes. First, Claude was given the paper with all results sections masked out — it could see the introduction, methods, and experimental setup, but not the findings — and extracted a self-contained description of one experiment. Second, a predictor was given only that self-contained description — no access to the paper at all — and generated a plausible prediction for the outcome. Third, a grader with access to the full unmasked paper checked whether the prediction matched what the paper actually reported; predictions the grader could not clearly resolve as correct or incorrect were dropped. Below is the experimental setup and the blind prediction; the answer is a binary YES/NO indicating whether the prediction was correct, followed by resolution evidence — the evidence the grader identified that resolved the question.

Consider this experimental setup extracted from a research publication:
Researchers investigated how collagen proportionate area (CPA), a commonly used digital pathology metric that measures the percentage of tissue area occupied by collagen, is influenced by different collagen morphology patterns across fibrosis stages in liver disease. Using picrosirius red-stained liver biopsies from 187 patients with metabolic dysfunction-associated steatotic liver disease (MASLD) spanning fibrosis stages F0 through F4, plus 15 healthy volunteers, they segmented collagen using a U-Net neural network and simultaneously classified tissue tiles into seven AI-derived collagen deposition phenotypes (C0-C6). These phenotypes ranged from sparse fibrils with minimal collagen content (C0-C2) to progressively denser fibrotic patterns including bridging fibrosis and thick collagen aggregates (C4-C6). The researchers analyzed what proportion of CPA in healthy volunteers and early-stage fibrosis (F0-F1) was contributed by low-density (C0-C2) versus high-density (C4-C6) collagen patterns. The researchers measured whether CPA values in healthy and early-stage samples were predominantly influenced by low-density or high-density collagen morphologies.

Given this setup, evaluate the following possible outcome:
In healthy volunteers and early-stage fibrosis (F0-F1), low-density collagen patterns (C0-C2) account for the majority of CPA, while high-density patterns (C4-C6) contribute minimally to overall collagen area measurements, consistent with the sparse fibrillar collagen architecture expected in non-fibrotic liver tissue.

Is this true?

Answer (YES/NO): YES